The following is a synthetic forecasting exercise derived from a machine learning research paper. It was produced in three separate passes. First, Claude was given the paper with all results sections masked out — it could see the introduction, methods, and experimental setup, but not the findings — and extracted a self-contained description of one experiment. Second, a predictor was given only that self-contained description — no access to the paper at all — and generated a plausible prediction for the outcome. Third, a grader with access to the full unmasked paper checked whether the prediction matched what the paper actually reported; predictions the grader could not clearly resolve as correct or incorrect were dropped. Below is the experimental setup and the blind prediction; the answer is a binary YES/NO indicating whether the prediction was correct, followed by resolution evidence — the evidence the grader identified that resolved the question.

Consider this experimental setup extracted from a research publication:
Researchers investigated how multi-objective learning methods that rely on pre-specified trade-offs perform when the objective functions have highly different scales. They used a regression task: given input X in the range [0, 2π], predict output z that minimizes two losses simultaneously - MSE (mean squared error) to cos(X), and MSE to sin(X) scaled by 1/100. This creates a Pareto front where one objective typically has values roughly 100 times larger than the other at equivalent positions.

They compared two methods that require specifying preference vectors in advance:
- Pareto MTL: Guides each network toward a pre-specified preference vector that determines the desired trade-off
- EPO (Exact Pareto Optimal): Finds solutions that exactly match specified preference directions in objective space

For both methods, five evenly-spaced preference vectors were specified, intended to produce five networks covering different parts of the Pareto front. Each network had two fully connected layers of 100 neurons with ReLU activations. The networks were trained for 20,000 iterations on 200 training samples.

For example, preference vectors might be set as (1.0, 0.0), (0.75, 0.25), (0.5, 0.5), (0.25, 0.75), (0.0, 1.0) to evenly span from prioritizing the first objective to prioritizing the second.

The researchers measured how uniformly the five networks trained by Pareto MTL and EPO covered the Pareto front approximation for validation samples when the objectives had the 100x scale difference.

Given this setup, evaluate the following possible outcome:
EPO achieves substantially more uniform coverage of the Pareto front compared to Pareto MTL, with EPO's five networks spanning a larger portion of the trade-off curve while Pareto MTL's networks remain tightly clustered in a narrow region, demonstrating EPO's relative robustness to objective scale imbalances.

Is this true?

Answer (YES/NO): YES